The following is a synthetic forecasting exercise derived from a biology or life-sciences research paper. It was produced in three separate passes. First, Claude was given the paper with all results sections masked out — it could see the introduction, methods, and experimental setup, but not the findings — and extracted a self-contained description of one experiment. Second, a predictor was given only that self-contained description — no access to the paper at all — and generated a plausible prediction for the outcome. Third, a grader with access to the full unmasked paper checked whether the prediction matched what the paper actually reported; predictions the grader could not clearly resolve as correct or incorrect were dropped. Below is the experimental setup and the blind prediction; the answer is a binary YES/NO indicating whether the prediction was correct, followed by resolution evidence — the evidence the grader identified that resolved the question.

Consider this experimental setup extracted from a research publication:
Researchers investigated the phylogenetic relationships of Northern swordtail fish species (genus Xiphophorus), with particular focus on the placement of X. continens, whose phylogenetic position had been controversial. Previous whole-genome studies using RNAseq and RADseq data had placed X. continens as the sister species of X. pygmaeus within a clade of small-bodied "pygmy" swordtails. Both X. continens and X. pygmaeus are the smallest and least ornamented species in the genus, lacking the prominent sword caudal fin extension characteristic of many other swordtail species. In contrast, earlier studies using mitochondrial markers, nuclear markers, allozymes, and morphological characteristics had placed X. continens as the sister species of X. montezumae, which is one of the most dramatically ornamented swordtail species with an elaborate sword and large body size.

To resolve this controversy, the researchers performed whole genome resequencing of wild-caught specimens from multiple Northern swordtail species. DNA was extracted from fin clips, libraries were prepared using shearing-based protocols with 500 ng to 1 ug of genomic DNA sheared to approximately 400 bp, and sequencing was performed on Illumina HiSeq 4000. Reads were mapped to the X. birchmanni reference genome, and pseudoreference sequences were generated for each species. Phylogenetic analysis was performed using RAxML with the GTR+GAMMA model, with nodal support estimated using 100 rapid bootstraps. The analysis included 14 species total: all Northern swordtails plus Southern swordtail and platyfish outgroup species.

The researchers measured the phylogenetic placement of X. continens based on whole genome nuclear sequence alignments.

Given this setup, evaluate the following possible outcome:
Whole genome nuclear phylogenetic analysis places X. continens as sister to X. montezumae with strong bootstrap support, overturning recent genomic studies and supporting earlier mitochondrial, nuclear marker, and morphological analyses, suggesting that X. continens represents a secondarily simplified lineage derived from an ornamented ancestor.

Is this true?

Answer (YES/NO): YES